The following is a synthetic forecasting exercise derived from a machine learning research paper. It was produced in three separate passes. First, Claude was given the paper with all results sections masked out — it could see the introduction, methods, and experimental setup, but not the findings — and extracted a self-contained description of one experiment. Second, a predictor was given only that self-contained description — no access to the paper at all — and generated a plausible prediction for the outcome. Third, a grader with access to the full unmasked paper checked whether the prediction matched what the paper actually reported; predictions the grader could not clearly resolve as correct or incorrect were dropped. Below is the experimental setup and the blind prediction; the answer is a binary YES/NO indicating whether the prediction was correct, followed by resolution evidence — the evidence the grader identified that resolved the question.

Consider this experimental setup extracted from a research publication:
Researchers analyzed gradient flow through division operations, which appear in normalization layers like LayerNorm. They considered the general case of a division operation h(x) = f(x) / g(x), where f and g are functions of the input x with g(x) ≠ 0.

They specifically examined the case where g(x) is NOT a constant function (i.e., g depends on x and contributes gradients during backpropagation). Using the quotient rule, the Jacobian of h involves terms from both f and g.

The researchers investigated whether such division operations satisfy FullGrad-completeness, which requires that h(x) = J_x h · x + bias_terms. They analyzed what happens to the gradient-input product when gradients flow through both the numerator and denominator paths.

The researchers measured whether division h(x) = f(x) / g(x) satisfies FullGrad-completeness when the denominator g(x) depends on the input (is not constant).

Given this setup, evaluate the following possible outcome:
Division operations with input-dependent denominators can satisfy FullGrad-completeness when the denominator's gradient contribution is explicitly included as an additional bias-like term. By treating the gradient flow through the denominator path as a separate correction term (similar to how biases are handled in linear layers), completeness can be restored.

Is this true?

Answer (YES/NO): NO